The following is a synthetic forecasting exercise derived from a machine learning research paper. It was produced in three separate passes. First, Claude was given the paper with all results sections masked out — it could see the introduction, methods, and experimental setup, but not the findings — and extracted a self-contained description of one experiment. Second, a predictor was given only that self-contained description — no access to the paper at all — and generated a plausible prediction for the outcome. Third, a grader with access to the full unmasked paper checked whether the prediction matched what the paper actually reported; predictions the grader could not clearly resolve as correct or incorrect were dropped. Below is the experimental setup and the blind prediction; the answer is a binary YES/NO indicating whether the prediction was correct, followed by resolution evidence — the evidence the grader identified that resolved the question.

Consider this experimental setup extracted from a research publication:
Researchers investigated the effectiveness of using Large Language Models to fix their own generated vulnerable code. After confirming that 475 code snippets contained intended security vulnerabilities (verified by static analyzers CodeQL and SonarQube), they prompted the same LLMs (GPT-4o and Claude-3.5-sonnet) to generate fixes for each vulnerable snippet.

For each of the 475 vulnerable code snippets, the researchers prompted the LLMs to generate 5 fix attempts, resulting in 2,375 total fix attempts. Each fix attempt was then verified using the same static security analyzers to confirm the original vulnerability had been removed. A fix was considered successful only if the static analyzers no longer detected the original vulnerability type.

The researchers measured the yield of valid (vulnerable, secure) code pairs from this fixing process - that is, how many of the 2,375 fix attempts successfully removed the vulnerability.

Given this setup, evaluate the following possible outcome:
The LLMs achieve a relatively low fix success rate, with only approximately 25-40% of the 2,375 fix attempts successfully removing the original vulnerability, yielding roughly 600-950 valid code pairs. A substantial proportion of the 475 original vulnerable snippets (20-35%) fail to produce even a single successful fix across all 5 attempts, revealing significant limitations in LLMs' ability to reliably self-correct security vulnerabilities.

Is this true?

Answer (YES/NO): YES